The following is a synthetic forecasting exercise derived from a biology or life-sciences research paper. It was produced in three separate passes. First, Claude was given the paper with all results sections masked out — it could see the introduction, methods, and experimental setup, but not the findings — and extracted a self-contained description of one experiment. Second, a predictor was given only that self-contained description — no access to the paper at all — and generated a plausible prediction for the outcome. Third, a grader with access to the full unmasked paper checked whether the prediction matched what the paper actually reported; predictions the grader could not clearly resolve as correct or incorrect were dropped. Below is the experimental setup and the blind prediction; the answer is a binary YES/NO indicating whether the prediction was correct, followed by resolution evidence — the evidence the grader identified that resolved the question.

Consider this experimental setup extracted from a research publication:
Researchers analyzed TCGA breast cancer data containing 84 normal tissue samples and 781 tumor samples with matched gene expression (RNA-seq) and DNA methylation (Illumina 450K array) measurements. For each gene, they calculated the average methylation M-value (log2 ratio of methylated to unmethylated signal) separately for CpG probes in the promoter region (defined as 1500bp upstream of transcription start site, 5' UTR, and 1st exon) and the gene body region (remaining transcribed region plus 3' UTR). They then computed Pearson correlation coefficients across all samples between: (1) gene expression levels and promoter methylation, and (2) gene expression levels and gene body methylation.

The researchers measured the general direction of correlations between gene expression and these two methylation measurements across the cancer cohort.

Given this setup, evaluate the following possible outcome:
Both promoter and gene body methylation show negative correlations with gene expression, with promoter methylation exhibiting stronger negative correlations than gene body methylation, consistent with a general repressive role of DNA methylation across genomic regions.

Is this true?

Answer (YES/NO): NO